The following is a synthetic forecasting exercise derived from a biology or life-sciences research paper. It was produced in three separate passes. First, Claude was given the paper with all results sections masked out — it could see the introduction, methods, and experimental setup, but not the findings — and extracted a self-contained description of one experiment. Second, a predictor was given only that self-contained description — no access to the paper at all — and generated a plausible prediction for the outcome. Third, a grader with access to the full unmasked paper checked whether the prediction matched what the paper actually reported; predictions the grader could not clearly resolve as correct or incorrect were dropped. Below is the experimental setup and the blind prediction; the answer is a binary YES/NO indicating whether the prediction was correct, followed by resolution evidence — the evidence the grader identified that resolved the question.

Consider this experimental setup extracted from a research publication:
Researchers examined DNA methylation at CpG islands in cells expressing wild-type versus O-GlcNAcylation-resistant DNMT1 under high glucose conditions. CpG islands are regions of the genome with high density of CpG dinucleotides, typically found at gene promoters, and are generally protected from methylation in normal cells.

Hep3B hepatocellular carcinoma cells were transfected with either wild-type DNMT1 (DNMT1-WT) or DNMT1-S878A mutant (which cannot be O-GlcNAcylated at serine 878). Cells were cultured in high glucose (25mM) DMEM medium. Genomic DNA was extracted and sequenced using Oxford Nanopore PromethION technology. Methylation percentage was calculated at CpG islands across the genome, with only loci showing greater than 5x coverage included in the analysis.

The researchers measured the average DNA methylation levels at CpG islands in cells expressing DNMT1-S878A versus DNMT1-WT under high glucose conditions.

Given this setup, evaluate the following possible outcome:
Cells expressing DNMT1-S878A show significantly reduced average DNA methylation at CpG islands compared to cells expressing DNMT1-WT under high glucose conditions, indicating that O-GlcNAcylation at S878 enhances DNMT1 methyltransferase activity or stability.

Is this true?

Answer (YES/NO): NO